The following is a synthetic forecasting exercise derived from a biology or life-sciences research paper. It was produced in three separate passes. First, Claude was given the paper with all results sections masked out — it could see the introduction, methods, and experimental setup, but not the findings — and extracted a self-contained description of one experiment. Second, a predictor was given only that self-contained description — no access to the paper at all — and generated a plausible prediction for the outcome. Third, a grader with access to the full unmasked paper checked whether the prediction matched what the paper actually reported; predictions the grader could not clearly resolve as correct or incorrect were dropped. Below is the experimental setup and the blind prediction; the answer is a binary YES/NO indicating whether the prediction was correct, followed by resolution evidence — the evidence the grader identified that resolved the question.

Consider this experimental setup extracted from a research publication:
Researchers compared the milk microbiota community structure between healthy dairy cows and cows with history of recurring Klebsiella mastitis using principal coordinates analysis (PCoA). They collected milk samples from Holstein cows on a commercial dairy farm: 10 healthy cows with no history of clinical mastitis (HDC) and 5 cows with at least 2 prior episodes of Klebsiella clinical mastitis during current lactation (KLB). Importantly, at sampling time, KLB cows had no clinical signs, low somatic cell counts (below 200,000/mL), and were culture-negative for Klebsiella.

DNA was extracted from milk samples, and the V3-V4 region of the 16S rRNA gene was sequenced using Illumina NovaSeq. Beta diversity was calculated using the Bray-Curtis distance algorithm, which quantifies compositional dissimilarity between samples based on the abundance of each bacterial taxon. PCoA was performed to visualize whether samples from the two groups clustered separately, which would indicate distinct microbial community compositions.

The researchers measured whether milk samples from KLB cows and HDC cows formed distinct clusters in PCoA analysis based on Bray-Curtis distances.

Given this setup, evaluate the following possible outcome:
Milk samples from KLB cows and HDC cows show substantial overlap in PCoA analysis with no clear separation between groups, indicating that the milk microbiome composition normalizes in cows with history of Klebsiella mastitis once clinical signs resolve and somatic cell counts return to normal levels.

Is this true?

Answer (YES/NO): NO